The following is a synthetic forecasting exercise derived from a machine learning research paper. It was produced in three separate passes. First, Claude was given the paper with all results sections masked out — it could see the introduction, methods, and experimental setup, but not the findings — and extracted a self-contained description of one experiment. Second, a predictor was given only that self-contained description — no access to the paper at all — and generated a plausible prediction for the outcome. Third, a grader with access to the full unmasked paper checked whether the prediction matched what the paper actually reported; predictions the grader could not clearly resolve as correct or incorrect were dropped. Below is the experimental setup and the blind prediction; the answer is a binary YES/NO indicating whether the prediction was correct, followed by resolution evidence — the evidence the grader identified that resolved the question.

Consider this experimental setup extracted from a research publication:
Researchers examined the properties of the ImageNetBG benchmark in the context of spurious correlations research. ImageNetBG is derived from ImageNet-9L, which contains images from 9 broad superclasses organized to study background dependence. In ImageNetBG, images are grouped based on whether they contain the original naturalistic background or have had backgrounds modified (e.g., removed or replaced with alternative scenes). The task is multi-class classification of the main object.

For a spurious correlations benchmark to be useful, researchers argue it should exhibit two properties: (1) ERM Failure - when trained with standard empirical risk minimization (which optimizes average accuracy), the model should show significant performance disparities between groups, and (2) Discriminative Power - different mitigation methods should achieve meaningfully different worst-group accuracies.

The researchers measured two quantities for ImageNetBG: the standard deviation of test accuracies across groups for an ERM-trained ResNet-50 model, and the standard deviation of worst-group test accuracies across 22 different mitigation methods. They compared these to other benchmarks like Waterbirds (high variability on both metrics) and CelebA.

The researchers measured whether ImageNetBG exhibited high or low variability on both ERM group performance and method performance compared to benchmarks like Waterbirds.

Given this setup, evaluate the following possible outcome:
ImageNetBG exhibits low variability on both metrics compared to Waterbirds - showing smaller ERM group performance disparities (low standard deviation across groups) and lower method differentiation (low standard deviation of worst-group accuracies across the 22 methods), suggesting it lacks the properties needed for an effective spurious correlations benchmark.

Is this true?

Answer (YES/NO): YES